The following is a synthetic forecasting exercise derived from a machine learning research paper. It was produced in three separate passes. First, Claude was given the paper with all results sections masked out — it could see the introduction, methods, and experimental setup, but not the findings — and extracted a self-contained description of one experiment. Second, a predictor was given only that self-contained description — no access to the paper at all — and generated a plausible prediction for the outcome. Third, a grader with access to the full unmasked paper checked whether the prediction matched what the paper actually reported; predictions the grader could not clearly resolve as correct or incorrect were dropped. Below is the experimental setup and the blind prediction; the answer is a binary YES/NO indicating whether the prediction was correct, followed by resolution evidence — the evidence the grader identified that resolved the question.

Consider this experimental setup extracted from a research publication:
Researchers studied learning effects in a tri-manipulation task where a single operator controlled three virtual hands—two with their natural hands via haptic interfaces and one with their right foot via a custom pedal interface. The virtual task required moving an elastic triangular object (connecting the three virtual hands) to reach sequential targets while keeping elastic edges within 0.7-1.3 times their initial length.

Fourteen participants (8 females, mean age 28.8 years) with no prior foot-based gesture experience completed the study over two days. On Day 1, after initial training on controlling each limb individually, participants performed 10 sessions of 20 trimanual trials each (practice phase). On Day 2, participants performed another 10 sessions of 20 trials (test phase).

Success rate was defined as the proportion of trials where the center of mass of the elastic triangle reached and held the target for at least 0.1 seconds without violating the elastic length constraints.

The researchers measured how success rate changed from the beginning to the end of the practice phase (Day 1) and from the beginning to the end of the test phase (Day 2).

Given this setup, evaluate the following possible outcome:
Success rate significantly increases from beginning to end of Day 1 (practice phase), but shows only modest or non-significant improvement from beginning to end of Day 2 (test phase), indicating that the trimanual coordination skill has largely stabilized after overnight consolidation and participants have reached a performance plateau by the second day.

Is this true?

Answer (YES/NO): YES